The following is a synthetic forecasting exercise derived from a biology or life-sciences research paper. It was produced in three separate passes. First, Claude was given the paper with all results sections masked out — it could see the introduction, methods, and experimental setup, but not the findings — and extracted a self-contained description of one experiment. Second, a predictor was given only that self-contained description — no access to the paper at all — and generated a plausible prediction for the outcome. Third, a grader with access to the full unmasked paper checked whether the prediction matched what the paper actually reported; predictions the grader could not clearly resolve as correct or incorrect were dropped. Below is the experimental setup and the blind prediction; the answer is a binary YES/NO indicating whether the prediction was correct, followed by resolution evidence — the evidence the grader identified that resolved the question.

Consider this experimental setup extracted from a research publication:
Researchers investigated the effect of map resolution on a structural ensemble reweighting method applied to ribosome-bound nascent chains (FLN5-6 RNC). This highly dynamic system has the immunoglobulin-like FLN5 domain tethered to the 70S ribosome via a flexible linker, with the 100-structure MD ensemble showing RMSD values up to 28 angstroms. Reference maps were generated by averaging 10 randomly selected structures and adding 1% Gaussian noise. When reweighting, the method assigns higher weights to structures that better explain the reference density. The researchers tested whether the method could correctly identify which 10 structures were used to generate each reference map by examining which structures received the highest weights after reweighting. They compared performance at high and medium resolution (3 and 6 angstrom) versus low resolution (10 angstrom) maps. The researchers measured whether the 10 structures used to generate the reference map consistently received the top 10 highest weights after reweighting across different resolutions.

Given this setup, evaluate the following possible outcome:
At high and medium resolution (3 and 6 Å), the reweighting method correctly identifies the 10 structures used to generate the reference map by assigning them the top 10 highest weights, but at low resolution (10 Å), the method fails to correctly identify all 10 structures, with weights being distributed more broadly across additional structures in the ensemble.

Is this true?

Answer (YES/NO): YES